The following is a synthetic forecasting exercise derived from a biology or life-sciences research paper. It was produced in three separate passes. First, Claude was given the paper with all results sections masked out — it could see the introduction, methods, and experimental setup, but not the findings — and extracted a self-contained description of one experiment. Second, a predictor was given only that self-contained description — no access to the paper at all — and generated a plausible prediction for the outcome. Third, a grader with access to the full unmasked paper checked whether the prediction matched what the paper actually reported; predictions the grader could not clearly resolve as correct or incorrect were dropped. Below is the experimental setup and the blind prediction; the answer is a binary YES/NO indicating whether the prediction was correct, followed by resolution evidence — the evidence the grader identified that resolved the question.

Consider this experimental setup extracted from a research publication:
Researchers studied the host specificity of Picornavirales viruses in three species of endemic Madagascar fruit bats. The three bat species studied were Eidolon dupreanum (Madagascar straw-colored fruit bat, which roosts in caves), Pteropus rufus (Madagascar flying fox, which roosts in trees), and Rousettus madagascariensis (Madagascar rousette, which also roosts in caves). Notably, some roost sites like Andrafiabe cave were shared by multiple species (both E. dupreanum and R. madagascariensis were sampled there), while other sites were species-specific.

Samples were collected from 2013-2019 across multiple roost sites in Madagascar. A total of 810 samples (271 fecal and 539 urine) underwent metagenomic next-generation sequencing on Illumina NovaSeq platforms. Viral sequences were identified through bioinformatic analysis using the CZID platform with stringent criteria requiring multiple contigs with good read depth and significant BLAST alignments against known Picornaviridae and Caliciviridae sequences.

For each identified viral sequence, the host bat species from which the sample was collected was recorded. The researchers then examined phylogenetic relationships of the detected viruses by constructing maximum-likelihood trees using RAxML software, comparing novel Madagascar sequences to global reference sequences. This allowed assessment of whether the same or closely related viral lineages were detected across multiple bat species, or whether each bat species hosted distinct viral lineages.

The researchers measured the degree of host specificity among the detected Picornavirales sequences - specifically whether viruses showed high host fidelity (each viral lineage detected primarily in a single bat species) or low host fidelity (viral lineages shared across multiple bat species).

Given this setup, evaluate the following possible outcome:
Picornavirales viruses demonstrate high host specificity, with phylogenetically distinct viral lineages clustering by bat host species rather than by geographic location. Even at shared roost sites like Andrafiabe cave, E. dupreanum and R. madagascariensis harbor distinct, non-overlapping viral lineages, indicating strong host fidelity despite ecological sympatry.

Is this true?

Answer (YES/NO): YES